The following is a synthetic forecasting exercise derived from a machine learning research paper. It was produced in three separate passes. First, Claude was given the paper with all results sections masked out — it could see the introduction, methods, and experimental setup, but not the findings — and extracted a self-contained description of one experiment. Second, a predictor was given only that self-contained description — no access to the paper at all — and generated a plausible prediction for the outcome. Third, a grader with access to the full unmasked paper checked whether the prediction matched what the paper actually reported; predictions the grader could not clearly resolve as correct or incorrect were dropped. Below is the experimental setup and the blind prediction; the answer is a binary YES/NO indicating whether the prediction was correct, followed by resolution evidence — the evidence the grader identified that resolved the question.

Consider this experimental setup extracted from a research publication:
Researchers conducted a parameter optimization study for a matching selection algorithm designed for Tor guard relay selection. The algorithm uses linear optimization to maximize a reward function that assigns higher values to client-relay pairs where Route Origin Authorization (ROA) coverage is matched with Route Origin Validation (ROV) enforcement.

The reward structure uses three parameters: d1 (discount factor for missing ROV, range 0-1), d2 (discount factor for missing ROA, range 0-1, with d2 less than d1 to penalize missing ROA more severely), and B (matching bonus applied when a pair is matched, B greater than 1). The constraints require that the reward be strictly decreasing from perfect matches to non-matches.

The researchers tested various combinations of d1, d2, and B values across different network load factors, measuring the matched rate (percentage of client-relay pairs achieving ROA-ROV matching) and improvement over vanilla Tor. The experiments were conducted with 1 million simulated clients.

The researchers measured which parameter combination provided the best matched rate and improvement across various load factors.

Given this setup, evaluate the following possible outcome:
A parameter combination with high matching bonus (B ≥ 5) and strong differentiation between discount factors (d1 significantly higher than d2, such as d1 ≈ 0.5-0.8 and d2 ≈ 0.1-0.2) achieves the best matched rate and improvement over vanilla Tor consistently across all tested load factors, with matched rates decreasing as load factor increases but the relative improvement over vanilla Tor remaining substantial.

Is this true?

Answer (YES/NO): NO